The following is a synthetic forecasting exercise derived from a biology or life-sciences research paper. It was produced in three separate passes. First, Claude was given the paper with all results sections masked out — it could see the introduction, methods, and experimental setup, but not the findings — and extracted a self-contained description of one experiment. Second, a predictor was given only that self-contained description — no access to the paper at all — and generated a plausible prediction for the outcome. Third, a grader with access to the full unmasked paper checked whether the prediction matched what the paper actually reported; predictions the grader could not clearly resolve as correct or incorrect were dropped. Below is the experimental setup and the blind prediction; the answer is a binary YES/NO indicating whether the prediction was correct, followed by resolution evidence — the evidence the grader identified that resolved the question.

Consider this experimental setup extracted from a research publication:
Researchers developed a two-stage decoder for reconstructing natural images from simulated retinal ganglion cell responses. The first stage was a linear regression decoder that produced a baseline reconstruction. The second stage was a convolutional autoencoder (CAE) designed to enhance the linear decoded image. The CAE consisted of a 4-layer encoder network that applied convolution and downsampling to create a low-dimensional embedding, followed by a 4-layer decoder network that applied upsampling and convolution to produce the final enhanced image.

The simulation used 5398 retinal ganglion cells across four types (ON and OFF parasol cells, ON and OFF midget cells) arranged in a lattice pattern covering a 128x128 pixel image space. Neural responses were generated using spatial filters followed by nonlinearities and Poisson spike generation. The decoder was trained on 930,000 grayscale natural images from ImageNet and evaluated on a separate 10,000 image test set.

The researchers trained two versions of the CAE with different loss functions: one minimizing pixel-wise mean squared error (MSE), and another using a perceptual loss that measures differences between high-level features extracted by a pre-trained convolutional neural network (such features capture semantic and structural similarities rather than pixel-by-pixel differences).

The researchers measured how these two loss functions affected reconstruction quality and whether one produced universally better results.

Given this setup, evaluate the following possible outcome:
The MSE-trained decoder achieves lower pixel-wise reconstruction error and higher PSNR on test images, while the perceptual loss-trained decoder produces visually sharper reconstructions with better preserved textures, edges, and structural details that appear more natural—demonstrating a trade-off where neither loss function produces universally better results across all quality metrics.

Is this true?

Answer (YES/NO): NO